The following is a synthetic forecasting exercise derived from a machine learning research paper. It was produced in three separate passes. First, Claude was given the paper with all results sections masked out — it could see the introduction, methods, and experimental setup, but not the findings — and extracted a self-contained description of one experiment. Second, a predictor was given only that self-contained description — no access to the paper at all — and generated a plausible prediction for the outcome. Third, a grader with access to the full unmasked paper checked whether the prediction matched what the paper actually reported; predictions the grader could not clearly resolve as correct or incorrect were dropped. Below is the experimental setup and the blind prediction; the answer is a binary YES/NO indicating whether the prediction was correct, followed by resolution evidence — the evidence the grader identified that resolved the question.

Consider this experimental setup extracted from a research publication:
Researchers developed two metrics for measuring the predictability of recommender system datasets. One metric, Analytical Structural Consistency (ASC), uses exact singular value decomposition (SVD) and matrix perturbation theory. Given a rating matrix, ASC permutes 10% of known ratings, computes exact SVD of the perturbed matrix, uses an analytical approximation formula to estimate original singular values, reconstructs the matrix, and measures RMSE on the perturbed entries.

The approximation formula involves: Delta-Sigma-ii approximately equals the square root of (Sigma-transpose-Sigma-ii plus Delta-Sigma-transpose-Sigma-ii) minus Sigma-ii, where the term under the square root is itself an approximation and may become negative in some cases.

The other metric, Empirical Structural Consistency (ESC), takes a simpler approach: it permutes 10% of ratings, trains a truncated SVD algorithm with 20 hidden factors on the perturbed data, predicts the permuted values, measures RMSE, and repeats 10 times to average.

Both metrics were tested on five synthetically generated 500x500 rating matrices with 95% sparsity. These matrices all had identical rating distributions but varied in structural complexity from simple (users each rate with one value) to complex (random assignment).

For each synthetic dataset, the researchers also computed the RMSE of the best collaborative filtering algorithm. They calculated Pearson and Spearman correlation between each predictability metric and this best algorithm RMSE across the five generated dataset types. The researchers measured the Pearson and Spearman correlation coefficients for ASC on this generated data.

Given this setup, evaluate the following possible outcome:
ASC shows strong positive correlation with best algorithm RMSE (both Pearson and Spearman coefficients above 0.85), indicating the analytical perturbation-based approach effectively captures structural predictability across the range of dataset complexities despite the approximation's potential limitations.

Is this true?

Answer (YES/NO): NO